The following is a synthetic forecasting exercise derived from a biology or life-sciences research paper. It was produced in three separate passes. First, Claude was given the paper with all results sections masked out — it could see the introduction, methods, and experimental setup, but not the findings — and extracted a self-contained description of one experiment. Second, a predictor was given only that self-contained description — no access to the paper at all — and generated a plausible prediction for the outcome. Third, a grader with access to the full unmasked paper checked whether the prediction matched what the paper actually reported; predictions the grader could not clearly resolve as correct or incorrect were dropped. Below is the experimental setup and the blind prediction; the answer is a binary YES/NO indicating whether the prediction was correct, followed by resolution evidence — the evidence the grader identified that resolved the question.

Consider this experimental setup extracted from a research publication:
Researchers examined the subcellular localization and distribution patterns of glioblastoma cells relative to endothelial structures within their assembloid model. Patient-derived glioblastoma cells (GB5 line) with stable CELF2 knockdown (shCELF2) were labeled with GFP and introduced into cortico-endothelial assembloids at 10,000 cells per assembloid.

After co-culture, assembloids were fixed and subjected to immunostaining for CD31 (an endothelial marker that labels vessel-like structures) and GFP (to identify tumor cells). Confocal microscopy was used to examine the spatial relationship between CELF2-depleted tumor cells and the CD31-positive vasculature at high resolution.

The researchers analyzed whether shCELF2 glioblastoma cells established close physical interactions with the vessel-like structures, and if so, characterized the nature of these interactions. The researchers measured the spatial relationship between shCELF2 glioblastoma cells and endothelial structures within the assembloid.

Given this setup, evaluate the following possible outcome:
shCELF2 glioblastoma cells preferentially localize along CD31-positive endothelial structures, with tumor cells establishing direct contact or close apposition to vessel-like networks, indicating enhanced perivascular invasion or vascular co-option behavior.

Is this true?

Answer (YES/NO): YES